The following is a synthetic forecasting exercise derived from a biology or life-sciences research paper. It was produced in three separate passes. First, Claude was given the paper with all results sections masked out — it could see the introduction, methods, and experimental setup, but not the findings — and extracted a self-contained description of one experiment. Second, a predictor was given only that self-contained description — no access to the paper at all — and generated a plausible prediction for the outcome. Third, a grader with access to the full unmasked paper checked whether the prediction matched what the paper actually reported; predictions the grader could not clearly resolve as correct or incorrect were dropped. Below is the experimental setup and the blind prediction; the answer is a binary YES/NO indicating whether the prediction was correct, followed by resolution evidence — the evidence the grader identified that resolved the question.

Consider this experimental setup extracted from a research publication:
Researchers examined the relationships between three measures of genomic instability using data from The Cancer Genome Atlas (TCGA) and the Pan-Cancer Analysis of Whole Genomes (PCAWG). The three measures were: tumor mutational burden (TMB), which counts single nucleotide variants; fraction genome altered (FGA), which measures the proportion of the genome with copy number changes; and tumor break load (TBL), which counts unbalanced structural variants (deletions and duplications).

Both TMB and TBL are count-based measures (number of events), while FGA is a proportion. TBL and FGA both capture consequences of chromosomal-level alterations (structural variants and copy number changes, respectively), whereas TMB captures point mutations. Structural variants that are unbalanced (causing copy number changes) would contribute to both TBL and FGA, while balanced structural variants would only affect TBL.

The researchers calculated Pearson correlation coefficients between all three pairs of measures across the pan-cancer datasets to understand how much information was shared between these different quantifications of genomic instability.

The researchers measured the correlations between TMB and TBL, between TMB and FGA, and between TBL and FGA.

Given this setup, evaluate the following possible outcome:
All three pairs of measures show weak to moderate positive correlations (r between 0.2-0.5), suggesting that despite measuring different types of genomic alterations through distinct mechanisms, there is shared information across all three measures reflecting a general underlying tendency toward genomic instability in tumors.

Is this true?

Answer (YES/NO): NO